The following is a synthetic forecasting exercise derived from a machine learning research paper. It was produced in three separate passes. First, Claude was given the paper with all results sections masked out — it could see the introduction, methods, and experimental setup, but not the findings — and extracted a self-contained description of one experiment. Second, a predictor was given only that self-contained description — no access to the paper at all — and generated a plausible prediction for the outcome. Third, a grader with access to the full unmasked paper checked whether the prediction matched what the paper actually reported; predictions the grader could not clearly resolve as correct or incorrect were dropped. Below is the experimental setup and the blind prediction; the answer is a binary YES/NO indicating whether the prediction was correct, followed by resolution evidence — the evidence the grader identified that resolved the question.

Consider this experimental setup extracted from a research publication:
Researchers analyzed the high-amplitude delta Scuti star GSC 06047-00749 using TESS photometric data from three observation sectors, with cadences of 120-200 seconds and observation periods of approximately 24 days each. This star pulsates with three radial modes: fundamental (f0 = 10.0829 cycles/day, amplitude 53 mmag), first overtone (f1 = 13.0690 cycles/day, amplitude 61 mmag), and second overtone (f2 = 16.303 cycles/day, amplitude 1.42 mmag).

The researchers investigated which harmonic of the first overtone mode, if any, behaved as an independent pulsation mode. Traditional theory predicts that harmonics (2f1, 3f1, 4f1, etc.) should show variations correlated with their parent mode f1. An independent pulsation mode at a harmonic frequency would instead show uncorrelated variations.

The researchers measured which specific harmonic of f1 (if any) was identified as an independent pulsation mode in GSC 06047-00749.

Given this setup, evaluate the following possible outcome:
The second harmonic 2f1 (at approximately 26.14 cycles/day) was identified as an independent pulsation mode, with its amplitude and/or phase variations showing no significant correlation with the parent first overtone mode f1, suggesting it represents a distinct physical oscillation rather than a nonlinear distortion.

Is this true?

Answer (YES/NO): NO